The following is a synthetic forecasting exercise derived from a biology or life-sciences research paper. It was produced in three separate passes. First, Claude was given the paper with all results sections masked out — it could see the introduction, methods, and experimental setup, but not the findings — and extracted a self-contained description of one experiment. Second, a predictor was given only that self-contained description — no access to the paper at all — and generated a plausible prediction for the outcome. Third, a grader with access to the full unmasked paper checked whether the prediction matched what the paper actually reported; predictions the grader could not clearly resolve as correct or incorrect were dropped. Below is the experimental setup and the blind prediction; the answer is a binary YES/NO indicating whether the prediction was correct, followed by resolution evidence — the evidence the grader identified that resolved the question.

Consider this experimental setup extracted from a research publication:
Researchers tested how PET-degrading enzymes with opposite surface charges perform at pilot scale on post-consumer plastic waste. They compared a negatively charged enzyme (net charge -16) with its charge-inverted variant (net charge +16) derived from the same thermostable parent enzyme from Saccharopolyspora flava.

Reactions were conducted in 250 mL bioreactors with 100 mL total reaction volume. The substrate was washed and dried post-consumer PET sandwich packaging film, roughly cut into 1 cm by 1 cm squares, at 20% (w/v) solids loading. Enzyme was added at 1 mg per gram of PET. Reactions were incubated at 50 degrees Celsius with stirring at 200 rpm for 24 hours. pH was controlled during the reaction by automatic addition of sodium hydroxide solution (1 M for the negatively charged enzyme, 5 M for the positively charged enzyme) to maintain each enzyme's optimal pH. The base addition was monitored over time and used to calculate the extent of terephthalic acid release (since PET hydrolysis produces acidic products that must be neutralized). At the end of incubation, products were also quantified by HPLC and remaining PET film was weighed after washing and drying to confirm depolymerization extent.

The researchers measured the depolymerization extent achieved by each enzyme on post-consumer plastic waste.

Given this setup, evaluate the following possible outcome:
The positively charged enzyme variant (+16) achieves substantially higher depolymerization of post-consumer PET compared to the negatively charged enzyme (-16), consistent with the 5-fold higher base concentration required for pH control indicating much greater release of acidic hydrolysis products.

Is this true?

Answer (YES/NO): YES